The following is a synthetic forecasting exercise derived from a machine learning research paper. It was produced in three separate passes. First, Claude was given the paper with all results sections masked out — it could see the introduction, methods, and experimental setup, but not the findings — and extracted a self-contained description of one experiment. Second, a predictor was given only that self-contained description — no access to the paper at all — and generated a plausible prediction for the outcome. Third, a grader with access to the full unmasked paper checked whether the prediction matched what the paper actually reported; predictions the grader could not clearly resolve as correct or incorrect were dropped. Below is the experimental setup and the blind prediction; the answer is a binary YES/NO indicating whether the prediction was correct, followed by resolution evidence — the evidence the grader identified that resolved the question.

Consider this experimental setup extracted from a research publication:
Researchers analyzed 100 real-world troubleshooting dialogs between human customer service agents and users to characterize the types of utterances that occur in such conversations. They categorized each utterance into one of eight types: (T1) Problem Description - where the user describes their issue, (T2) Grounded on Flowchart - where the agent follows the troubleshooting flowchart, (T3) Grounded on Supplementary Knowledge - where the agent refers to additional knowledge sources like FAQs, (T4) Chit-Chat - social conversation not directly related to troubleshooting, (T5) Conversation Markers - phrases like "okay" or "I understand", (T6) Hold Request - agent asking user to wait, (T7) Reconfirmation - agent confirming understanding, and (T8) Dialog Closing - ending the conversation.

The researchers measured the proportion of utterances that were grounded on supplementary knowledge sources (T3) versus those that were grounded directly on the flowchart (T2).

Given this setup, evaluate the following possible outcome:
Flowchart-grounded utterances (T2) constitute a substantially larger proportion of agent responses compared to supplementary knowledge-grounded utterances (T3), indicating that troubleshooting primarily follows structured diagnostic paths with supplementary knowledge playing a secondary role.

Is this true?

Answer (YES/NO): YES